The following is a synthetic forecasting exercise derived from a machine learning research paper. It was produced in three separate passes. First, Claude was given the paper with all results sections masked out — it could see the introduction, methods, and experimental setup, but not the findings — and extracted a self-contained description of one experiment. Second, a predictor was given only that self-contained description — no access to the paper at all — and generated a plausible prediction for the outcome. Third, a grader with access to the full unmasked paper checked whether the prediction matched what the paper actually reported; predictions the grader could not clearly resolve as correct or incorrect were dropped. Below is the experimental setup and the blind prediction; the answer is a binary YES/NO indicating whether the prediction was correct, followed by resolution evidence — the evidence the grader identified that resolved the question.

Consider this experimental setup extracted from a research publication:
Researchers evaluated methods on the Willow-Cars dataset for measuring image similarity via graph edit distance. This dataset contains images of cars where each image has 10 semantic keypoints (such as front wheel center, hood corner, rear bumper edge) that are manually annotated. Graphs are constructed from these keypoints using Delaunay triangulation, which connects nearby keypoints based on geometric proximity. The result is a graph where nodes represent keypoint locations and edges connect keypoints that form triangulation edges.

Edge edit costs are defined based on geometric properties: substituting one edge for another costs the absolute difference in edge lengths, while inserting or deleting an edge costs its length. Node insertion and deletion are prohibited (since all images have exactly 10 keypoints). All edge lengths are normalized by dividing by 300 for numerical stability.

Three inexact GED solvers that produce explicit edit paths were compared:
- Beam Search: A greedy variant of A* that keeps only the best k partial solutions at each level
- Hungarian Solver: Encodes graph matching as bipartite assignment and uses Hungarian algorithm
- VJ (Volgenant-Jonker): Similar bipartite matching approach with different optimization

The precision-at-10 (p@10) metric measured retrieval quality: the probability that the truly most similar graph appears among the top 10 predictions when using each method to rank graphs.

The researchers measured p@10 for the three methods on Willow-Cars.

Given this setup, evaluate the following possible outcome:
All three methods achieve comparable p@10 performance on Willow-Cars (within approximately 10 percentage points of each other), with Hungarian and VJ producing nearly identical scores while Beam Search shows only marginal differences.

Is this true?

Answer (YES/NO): NO